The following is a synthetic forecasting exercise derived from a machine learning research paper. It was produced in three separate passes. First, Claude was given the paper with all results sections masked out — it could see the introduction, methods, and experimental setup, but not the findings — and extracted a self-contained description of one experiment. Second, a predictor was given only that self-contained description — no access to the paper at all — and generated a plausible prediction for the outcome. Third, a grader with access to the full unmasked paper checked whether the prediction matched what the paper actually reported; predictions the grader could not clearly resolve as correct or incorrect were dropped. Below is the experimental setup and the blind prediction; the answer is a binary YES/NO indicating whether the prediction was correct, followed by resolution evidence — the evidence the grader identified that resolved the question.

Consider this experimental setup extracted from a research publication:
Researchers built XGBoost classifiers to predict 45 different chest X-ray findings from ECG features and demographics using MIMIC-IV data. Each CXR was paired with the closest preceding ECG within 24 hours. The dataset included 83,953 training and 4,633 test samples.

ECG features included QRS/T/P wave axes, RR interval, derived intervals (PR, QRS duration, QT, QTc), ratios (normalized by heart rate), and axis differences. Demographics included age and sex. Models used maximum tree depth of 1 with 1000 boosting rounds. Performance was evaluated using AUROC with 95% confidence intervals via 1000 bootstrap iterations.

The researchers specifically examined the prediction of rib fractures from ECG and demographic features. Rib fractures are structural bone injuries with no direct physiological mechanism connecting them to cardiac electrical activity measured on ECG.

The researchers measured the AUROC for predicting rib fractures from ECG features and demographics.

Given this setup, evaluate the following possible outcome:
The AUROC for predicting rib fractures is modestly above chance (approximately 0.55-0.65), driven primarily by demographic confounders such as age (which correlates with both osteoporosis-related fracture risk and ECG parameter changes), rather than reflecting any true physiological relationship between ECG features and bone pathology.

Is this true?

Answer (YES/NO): YES